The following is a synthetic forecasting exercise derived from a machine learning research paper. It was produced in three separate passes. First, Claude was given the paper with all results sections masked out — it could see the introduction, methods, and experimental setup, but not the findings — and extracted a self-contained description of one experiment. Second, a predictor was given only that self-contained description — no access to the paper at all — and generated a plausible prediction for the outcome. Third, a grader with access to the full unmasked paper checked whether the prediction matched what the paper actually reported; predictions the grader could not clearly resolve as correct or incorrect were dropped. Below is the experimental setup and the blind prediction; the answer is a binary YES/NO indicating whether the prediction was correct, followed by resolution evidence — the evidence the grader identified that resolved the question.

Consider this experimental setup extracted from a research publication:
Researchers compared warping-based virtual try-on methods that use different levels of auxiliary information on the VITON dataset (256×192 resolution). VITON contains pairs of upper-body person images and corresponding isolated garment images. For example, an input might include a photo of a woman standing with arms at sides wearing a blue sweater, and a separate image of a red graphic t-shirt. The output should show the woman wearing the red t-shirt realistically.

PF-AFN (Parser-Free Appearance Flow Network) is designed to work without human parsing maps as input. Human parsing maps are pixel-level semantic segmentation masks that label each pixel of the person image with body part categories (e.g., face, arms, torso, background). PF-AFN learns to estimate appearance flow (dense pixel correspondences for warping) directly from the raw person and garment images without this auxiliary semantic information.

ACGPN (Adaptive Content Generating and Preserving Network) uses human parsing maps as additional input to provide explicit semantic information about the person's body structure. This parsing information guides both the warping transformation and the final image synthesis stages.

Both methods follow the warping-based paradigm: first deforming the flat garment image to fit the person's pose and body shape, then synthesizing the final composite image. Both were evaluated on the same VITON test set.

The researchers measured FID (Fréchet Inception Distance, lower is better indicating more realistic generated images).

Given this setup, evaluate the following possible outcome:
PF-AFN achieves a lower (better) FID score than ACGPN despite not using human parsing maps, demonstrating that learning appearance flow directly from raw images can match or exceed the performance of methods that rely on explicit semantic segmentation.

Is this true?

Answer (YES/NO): YES